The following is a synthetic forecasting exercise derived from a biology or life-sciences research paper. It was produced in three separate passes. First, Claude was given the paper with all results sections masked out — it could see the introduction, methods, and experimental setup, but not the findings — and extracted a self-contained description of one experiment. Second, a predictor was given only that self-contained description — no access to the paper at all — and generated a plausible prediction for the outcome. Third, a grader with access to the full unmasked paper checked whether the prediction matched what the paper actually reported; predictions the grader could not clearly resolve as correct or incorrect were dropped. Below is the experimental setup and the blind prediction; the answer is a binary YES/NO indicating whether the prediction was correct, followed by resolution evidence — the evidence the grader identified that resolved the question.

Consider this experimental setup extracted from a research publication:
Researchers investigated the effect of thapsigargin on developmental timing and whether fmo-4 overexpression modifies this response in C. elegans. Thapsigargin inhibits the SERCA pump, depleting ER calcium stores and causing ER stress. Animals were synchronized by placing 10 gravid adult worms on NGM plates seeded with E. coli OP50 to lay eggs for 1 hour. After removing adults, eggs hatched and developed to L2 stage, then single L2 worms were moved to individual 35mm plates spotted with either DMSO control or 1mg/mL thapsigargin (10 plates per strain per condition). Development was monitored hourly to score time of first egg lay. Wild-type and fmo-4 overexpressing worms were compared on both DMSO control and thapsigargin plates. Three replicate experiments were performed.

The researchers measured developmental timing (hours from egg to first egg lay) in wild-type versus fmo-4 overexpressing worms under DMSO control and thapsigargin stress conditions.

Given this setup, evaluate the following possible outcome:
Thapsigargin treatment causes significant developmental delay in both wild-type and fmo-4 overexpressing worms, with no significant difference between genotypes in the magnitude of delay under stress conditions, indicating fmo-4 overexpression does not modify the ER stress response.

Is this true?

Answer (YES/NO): NO